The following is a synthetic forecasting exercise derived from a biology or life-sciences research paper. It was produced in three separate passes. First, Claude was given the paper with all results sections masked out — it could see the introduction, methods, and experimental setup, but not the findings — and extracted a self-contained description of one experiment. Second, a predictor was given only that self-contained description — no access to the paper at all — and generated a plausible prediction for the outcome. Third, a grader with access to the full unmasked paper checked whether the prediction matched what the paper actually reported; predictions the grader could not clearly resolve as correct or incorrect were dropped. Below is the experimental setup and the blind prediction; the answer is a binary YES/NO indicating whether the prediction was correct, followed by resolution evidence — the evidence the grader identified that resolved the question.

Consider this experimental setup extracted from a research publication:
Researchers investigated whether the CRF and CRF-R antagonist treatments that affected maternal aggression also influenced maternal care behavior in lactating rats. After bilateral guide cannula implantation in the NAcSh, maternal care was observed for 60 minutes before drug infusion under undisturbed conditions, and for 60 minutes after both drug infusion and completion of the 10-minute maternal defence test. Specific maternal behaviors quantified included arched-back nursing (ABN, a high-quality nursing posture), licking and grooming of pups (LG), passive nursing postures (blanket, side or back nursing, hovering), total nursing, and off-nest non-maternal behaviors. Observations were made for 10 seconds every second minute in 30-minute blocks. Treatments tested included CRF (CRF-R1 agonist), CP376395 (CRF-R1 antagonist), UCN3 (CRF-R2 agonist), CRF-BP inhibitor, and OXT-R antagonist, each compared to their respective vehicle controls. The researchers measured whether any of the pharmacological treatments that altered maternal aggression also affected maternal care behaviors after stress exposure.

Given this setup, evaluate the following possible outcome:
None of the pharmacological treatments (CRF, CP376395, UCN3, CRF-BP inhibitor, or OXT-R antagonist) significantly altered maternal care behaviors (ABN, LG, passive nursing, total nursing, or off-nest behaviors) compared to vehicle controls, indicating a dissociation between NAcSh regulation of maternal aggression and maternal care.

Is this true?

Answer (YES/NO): NO